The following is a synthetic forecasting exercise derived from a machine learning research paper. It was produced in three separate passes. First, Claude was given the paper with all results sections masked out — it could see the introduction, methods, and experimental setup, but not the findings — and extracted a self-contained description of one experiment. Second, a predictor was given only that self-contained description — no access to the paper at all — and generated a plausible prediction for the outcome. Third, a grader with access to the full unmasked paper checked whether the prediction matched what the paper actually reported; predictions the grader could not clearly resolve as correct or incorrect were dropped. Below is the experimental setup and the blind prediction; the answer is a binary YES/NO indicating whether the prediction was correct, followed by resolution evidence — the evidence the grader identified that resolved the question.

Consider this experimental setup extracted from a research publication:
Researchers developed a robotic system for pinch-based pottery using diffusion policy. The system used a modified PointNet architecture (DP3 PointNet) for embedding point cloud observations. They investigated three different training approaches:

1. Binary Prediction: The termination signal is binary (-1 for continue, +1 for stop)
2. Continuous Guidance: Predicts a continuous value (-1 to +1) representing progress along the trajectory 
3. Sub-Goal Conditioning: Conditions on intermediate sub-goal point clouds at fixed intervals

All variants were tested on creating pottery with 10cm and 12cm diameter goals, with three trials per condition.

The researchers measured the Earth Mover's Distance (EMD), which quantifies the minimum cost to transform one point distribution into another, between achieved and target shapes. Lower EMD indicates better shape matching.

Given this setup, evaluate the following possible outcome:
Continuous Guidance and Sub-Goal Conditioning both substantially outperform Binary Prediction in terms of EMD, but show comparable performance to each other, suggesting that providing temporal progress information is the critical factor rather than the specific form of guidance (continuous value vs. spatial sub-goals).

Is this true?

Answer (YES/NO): NO